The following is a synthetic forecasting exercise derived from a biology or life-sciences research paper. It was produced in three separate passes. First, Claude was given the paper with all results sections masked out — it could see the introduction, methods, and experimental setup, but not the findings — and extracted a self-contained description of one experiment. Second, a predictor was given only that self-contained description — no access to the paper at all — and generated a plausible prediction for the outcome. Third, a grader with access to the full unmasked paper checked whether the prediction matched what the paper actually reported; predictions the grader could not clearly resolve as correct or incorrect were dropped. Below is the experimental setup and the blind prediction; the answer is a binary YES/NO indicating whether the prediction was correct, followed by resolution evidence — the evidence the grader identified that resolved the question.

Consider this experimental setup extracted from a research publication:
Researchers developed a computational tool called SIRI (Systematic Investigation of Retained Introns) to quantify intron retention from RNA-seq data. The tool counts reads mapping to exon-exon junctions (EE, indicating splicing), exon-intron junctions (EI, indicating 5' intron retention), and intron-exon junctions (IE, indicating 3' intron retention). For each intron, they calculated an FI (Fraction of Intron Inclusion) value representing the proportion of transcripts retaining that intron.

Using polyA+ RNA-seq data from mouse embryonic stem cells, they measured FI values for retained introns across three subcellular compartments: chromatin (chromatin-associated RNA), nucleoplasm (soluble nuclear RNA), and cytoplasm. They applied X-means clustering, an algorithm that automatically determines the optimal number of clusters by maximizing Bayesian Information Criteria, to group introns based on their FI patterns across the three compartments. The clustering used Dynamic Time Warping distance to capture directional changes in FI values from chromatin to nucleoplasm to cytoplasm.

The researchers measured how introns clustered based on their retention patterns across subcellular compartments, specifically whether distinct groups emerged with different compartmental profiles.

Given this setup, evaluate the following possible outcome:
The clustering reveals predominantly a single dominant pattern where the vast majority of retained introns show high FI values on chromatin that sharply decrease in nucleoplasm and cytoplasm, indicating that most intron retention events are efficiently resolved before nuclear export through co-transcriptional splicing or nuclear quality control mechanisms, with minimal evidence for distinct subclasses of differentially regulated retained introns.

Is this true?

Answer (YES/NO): NO